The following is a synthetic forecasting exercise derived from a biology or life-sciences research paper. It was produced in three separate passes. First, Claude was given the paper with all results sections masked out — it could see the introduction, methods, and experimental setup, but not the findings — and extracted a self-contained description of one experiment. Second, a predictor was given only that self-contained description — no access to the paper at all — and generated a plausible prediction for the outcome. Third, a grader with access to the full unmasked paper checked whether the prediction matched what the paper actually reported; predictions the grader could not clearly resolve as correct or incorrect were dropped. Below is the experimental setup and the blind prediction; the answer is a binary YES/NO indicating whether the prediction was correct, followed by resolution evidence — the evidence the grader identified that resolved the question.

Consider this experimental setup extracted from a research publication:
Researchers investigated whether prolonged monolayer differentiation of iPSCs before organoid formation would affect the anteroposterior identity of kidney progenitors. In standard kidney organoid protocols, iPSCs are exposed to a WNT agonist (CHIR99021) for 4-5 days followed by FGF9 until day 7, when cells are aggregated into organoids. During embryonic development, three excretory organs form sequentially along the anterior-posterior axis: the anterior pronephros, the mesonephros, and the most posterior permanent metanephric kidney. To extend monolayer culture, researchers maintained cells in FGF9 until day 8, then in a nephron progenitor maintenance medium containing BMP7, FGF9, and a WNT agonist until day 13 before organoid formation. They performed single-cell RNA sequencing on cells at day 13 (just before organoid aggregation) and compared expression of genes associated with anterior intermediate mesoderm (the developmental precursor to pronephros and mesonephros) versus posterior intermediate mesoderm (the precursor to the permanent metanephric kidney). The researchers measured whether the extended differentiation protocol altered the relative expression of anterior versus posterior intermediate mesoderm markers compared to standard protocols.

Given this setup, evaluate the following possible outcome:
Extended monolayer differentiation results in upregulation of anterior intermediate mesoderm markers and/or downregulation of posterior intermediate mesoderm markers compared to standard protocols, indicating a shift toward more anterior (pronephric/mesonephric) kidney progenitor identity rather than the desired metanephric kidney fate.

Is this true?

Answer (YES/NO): NO